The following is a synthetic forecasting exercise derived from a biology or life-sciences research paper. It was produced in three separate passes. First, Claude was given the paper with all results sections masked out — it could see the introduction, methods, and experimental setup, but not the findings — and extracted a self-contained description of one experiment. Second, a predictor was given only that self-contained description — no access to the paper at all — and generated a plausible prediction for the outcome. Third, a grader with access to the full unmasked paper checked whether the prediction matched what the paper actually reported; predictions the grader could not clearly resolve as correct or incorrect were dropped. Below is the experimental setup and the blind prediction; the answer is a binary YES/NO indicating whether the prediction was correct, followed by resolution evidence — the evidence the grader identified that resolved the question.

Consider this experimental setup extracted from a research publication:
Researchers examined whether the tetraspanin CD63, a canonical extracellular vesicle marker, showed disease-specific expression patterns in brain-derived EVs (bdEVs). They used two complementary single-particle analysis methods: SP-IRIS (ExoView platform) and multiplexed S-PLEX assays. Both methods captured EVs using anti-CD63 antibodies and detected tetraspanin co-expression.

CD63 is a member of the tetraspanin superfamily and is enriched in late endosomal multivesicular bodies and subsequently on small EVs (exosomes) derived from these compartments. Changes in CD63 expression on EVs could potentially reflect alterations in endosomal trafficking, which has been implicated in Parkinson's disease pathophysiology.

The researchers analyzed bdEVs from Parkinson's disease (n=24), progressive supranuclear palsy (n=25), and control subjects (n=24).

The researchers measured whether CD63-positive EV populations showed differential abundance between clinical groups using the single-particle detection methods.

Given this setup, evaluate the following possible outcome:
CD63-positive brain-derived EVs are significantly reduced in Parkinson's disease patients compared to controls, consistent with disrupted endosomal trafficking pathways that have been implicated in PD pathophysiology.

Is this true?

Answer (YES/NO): NO